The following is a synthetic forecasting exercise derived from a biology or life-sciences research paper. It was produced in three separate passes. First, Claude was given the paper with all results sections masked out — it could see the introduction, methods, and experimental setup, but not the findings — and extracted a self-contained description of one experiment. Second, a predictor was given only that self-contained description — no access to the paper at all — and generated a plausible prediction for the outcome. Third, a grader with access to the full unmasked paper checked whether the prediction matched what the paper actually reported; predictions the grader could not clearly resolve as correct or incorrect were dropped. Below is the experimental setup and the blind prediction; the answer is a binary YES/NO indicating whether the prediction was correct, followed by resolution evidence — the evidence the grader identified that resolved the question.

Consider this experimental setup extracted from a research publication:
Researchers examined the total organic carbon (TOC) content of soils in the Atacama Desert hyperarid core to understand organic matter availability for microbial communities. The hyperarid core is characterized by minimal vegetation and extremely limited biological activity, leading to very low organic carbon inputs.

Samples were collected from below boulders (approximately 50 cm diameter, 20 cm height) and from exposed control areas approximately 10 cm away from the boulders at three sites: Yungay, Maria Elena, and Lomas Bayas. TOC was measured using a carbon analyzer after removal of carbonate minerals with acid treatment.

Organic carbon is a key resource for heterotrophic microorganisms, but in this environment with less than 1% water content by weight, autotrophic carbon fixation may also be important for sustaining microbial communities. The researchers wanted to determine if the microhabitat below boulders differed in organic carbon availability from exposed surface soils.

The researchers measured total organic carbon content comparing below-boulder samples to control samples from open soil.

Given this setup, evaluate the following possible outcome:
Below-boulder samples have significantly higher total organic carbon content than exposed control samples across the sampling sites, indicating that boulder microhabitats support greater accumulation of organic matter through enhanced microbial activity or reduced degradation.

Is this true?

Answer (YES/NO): NO